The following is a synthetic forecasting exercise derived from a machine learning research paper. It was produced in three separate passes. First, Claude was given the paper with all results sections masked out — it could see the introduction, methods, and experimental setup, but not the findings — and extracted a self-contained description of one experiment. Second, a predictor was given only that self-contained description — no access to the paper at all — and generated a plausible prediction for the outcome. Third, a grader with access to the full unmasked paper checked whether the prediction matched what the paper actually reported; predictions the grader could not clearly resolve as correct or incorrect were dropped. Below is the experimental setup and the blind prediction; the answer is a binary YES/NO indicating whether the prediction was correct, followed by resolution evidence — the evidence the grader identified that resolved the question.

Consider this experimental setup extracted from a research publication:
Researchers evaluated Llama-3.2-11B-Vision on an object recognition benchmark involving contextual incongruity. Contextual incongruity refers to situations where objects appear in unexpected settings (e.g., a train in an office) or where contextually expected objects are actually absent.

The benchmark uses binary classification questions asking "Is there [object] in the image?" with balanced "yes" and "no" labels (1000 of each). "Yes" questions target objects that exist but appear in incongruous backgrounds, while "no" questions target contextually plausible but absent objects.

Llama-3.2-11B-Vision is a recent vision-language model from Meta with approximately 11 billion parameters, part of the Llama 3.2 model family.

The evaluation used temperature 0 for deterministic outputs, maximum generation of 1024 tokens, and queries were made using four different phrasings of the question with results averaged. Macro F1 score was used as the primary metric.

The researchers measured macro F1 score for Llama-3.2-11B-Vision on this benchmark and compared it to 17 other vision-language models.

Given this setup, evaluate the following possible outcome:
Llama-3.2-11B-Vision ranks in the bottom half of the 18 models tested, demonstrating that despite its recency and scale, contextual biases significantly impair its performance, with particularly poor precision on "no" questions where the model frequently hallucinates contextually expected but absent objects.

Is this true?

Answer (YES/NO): NO